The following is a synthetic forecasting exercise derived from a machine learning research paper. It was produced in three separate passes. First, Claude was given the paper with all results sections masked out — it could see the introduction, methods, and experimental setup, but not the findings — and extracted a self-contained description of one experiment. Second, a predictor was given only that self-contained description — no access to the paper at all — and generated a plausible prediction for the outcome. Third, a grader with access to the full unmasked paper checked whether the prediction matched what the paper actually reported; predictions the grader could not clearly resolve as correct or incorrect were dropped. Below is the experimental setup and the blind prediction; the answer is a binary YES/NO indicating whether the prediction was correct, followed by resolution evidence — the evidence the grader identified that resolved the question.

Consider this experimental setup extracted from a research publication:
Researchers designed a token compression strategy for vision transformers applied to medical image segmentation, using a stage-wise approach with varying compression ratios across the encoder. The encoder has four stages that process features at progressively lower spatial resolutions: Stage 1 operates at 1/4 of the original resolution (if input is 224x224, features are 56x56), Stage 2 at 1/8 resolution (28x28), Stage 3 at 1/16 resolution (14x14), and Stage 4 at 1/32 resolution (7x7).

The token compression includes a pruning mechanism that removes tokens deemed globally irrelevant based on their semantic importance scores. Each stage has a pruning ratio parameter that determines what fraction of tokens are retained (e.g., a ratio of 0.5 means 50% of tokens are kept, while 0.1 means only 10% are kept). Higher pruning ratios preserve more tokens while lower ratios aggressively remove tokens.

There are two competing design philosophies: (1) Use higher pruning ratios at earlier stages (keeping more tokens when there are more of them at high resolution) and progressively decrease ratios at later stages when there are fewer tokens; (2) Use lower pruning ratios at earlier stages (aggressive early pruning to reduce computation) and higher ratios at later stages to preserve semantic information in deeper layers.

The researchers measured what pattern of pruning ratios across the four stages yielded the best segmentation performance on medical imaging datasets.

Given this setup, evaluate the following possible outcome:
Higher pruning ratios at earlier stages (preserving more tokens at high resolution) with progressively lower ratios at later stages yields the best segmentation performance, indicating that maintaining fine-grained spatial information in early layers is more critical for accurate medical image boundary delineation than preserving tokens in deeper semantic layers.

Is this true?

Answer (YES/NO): YES